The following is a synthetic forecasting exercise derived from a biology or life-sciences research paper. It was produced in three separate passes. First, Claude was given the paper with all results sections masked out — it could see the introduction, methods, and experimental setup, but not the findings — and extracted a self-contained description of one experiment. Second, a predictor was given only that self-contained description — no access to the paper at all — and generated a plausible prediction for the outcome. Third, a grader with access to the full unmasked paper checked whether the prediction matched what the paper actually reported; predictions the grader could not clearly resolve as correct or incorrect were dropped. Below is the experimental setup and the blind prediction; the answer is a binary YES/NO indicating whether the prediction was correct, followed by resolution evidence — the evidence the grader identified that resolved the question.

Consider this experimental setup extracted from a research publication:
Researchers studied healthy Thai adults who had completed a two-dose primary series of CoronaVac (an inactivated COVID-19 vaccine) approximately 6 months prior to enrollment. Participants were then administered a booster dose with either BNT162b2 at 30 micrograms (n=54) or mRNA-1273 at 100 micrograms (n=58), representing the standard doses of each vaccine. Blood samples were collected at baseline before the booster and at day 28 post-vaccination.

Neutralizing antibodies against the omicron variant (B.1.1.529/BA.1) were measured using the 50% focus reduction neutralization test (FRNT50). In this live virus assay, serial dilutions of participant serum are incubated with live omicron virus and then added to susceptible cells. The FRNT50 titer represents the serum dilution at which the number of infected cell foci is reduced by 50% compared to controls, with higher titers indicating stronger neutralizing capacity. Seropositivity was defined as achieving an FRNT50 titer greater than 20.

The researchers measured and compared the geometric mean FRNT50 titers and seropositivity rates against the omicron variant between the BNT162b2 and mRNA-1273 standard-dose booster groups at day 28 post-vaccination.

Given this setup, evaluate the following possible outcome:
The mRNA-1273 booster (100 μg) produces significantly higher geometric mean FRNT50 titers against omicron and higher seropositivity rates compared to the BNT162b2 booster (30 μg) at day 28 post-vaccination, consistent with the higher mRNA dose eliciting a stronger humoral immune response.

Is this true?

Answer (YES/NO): NO